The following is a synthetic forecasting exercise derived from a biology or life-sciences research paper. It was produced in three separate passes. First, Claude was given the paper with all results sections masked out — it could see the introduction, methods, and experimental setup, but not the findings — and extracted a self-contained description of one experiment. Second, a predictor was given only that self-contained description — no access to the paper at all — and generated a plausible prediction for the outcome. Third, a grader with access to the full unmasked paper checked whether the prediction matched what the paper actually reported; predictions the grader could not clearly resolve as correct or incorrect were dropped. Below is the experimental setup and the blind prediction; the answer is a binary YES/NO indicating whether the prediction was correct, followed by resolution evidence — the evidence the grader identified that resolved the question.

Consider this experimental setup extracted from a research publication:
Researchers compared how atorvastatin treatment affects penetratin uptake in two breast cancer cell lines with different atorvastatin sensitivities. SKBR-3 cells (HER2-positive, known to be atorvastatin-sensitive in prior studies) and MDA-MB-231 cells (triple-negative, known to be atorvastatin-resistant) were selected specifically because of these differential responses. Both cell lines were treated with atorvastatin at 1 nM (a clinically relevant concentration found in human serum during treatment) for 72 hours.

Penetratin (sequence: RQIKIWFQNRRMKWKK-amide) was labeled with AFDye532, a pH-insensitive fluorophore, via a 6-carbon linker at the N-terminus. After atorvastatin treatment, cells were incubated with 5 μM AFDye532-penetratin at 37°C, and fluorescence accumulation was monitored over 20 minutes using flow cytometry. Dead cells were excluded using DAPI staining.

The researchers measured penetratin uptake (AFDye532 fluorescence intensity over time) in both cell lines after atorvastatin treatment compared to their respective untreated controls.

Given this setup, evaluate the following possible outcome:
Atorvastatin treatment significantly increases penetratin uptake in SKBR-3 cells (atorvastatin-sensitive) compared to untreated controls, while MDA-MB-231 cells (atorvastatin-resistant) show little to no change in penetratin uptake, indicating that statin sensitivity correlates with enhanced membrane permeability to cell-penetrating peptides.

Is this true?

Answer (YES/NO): NO